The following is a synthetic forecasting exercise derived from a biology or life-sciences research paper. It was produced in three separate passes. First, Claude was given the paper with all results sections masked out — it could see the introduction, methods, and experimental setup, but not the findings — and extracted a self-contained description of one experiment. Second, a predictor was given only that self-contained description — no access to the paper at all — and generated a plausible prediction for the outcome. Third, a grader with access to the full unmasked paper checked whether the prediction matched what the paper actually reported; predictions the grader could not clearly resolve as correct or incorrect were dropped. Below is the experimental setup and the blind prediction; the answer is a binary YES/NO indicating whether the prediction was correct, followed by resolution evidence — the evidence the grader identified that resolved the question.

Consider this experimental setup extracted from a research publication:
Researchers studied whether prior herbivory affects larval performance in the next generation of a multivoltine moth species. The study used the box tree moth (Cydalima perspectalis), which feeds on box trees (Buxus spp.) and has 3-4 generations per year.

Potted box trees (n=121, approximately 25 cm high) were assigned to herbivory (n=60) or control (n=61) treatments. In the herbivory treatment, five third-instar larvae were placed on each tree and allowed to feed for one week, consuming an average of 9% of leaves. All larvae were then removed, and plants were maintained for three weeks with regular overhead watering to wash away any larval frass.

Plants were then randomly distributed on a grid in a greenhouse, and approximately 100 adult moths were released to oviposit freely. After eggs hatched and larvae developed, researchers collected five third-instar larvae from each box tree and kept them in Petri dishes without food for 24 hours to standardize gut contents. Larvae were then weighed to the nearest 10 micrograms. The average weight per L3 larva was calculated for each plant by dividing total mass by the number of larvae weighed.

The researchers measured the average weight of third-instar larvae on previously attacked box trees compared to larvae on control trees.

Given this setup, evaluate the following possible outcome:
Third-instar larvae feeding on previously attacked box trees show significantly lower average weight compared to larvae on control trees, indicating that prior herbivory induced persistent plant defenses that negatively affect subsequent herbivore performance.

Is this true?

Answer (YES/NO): NO